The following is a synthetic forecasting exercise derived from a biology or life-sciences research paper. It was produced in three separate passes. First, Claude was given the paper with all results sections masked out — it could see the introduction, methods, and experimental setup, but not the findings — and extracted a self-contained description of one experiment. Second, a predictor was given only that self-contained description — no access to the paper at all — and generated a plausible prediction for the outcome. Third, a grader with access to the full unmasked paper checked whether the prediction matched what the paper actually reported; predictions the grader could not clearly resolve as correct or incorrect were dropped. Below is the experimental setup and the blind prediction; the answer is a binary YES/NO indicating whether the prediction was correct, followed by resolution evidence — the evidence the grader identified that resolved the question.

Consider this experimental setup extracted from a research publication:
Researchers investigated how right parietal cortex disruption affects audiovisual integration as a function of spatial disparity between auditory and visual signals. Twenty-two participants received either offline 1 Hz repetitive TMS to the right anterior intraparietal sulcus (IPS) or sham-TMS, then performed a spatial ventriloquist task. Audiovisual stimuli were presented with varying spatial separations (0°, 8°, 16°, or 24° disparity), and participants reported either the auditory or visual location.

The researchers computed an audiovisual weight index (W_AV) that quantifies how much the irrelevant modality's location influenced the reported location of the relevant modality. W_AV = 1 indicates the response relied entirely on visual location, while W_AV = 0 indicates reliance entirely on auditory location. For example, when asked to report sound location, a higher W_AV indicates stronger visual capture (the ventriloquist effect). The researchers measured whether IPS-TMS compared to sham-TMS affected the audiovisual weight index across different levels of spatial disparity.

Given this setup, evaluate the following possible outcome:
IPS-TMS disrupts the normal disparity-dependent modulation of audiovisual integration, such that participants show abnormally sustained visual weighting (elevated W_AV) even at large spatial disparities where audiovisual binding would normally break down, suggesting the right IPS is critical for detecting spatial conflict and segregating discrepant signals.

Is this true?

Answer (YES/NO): NO